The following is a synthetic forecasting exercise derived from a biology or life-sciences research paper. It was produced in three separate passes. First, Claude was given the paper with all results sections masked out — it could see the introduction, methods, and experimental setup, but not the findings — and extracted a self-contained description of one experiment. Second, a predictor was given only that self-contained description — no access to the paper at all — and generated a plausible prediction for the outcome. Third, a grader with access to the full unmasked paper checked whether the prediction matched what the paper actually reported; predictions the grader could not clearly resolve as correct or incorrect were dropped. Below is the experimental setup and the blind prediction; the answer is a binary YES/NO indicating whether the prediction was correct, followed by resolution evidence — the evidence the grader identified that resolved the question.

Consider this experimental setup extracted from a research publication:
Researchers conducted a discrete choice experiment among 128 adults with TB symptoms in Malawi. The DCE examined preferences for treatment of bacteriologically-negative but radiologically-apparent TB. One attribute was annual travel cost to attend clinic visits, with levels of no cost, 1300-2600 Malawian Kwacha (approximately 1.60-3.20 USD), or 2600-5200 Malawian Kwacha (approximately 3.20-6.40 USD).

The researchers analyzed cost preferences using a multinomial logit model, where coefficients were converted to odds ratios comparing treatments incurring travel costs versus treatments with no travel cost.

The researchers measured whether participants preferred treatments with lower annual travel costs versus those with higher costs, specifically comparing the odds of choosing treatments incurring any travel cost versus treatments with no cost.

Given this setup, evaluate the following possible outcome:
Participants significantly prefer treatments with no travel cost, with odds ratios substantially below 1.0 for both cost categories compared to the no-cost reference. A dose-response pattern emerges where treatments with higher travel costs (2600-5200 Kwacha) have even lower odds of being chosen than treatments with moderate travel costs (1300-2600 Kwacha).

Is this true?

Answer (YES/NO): NO